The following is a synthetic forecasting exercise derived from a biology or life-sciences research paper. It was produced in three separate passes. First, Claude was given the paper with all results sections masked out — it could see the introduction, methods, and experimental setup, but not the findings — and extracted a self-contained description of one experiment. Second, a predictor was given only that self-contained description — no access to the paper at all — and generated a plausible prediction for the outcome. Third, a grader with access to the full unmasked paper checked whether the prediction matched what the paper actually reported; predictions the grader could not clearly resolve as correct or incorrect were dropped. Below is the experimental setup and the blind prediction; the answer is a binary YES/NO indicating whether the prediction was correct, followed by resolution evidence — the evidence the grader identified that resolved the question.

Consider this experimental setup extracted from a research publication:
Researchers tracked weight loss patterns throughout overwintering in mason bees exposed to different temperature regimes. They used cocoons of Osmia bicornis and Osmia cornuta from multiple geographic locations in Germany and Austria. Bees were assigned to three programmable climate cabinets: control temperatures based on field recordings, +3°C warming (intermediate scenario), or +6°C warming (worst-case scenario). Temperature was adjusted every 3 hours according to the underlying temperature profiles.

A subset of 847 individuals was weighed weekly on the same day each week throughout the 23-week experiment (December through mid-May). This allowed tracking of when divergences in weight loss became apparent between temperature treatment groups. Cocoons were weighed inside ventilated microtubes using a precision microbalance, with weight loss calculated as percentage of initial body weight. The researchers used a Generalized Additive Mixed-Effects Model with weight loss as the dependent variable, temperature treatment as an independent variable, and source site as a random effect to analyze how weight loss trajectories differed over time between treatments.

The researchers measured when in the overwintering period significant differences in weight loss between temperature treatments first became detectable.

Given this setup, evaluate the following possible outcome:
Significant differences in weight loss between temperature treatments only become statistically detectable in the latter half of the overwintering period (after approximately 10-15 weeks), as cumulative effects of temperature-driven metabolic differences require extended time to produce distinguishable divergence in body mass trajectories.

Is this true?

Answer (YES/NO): NO